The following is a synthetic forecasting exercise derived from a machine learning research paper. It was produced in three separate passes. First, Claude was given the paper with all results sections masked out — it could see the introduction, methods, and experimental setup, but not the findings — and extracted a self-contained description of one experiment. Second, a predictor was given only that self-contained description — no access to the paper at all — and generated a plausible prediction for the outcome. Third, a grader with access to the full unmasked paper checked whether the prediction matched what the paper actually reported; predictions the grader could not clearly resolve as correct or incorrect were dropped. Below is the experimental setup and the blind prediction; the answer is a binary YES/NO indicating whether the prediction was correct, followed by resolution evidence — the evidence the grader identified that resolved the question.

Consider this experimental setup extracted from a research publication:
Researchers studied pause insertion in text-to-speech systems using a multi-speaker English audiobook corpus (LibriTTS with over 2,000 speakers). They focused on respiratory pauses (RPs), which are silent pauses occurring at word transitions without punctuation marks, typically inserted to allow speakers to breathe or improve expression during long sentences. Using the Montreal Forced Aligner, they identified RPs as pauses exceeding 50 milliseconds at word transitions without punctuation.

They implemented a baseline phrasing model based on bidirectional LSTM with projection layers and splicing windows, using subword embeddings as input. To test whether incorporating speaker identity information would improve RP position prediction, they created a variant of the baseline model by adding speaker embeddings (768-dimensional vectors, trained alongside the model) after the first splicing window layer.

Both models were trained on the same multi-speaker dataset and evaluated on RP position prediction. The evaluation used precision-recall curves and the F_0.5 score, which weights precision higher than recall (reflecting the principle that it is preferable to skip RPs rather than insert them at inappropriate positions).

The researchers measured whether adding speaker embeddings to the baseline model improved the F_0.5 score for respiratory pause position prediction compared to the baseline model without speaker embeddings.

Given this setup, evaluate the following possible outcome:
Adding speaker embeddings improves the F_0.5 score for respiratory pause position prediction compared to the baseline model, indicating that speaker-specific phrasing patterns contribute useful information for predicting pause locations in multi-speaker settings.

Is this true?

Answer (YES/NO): YES